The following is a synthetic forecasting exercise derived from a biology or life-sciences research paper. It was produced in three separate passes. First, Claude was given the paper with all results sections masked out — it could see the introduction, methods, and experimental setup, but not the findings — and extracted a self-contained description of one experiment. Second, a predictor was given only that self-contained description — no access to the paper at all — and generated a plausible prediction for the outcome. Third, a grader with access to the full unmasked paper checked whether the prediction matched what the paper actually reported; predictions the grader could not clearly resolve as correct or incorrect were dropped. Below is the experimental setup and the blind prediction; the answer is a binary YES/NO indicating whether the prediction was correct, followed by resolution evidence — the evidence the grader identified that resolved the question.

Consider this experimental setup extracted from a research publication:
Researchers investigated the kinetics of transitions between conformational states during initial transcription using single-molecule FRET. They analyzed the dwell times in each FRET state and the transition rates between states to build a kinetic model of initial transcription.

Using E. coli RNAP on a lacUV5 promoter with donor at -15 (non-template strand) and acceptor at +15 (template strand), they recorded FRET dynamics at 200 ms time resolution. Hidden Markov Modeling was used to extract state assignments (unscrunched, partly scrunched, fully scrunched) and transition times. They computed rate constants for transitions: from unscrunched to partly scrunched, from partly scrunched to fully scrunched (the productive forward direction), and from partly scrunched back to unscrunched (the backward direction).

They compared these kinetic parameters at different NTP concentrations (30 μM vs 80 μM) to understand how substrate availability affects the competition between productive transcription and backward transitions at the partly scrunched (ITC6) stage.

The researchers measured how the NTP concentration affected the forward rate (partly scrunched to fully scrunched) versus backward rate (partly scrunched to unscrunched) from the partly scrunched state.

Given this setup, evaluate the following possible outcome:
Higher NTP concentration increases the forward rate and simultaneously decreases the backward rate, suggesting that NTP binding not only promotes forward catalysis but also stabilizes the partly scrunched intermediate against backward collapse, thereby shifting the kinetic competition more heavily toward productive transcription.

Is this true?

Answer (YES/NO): NO